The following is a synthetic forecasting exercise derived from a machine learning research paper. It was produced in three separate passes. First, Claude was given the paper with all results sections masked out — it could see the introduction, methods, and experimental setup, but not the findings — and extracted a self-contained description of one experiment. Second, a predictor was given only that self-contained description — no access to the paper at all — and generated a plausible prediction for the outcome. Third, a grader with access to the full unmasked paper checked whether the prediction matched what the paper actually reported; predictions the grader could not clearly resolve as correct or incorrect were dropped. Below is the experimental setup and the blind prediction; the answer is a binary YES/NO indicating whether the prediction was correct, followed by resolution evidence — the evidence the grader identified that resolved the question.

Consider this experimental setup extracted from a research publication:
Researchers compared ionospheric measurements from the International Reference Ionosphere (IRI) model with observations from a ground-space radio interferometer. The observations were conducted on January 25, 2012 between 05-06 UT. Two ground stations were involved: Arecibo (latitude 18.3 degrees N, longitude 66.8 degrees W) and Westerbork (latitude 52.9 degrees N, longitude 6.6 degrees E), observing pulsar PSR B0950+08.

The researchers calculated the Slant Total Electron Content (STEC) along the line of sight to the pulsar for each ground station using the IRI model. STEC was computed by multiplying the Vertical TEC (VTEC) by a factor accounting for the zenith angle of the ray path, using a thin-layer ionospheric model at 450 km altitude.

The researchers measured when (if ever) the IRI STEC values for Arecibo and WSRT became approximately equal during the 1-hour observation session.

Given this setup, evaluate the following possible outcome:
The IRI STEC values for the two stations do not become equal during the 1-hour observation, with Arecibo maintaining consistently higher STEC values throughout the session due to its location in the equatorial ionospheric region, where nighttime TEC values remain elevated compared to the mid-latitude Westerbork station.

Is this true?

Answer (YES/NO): NO